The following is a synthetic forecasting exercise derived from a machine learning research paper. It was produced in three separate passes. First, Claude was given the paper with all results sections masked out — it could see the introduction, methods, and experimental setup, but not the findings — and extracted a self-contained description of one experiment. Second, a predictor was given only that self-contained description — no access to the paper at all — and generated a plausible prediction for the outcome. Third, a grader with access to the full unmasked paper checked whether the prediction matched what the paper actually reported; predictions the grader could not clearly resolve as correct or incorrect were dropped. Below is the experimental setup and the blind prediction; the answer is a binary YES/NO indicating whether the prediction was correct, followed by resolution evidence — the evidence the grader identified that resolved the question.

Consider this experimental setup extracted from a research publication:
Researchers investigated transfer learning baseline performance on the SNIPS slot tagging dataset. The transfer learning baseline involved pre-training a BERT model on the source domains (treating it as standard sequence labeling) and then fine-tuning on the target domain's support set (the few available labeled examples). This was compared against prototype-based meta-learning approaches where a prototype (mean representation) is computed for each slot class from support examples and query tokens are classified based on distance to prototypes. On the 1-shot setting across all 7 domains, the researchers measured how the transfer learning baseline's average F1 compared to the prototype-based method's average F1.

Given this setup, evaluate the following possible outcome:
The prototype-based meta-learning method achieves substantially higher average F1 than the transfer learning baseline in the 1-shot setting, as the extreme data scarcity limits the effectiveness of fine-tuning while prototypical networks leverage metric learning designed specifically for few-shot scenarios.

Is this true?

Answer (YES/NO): YES